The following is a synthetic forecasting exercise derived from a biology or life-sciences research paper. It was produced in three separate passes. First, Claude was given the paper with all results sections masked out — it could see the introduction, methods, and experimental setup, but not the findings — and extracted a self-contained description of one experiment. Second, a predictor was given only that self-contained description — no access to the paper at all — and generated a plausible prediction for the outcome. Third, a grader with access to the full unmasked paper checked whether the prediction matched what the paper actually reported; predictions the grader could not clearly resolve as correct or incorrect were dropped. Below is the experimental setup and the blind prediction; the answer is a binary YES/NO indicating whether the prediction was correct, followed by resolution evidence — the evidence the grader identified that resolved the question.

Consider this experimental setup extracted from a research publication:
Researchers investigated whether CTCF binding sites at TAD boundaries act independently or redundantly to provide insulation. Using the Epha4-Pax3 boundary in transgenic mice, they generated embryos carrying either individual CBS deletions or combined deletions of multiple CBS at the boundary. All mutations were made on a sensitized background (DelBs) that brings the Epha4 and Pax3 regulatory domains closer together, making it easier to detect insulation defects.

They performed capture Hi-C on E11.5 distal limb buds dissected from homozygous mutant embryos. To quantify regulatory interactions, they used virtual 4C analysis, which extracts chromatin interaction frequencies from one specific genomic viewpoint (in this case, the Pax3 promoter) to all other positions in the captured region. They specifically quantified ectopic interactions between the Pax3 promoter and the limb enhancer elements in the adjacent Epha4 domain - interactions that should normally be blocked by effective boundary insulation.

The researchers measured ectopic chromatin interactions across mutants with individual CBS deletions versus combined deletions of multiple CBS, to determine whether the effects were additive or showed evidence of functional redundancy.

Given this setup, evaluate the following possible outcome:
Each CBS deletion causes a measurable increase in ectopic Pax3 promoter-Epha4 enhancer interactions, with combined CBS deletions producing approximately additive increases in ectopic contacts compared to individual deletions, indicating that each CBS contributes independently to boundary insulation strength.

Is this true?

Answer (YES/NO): NO